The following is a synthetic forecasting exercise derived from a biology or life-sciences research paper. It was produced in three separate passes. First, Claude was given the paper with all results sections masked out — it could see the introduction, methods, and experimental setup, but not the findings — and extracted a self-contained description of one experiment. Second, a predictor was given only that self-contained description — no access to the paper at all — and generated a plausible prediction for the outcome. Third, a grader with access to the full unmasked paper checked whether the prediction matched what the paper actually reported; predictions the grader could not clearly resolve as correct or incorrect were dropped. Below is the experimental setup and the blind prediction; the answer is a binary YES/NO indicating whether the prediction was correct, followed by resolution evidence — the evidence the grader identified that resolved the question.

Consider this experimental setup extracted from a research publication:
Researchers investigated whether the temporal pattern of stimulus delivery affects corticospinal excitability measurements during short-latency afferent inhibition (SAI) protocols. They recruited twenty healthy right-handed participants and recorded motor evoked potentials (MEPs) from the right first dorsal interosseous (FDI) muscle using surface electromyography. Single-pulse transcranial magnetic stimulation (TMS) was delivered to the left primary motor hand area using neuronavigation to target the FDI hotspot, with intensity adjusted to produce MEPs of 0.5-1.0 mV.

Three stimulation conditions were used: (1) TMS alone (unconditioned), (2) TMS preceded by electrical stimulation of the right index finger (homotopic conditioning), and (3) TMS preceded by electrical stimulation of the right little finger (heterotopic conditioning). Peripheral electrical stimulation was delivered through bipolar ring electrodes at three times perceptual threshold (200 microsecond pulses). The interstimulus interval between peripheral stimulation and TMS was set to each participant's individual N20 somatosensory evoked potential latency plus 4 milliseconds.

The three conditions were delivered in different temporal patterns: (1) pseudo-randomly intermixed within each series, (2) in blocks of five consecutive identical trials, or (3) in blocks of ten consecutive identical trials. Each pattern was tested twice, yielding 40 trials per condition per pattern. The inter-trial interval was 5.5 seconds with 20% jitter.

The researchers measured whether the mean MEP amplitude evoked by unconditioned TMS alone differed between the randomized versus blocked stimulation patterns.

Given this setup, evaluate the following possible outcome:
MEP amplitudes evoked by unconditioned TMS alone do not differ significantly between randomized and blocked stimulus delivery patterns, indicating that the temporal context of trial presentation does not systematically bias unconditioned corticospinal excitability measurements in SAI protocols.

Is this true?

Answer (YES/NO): NO